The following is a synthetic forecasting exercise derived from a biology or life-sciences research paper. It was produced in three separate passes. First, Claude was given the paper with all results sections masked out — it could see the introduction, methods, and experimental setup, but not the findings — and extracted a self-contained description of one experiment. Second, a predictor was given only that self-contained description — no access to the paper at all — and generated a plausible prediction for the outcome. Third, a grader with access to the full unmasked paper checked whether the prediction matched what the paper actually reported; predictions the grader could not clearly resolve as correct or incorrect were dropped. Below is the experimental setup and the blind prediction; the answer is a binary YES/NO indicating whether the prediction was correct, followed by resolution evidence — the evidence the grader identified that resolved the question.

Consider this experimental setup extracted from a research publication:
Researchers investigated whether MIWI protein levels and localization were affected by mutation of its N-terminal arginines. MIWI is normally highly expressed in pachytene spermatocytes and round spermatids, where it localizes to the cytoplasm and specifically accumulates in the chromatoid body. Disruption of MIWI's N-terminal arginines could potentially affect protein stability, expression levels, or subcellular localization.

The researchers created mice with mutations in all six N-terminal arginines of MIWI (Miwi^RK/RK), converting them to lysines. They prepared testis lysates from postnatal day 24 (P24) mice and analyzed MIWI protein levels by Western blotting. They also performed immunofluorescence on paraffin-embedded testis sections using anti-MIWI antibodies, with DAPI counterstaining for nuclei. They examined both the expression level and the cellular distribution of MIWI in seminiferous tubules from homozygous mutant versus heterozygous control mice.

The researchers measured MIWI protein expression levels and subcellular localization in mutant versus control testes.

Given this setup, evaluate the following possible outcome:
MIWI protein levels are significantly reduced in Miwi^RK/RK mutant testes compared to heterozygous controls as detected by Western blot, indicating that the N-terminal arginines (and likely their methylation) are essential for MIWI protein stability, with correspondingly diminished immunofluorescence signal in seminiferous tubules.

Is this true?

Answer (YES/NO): NO